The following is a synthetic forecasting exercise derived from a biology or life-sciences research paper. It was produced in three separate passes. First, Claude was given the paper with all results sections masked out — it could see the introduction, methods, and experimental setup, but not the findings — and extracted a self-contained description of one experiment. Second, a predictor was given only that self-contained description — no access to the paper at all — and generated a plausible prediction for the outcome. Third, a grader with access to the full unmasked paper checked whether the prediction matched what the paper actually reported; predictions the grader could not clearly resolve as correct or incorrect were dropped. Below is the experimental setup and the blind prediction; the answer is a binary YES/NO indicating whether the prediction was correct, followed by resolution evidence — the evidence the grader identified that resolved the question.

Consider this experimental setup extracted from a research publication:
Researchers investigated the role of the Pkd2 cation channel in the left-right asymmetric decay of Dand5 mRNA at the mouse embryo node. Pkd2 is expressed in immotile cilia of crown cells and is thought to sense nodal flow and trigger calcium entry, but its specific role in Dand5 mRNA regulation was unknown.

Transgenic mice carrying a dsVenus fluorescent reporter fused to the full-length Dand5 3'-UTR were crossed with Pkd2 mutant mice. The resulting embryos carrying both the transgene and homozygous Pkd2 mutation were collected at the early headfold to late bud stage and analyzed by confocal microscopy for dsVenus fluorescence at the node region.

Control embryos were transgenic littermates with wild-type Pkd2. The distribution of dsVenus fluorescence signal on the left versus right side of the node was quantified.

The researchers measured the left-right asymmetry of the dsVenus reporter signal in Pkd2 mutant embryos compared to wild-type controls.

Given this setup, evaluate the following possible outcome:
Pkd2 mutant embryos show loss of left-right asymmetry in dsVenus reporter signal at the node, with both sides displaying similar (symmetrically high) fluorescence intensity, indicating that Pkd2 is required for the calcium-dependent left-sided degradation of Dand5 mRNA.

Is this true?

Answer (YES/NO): YES